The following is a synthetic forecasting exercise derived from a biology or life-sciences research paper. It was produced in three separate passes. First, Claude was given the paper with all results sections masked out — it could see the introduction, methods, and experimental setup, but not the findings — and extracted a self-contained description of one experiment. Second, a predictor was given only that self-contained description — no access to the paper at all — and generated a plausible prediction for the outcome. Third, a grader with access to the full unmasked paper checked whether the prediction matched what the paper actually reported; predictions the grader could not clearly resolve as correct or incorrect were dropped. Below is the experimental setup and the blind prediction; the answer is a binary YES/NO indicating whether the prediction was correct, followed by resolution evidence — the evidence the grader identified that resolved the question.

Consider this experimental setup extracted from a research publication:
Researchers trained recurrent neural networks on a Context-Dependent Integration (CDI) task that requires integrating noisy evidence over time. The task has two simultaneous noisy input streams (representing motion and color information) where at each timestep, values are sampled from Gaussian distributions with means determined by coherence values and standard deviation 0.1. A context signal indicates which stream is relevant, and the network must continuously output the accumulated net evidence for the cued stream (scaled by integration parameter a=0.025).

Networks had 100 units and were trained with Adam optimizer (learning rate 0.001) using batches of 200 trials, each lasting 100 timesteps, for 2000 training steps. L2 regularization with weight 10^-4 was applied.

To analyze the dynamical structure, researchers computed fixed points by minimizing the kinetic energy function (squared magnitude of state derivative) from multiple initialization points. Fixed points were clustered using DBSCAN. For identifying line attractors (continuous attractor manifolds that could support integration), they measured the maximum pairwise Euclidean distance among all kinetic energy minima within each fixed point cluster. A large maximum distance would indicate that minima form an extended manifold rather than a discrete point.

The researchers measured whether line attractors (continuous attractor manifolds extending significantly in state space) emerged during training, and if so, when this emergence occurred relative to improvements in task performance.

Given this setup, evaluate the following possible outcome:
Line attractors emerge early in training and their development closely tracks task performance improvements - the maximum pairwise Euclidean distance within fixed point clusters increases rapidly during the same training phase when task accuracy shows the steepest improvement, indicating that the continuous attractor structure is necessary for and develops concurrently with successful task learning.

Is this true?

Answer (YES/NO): NO